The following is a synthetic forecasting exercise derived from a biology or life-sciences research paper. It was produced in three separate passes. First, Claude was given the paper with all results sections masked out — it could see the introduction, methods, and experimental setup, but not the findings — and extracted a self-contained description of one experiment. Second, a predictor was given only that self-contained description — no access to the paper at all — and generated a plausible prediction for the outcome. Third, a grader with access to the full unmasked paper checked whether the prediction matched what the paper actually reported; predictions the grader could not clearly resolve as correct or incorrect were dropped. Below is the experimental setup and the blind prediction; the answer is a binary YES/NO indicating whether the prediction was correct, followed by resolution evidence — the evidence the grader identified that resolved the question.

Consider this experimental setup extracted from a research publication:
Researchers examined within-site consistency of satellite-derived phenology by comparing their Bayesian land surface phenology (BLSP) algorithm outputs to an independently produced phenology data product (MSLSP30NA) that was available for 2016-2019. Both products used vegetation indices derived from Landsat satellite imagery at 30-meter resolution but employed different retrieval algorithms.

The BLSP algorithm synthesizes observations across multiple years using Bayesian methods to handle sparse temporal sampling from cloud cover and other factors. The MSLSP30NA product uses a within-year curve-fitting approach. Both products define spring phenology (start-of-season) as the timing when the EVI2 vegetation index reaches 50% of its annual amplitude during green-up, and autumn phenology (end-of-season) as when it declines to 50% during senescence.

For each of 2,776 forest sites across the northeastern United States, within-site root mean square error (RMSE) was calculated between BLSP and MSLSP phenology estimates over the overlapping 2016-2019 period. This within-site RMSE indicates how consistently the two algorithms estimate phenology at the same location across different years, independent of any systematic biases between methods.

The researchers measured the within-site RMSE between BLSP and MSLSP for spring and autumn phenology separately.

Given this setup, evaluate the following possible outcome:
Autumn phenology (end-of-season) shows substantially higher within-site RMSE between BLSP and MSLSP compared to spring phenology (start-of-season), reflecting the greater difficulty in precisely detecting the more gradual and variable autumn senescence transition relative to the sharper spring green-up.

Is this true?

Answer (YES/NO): NO